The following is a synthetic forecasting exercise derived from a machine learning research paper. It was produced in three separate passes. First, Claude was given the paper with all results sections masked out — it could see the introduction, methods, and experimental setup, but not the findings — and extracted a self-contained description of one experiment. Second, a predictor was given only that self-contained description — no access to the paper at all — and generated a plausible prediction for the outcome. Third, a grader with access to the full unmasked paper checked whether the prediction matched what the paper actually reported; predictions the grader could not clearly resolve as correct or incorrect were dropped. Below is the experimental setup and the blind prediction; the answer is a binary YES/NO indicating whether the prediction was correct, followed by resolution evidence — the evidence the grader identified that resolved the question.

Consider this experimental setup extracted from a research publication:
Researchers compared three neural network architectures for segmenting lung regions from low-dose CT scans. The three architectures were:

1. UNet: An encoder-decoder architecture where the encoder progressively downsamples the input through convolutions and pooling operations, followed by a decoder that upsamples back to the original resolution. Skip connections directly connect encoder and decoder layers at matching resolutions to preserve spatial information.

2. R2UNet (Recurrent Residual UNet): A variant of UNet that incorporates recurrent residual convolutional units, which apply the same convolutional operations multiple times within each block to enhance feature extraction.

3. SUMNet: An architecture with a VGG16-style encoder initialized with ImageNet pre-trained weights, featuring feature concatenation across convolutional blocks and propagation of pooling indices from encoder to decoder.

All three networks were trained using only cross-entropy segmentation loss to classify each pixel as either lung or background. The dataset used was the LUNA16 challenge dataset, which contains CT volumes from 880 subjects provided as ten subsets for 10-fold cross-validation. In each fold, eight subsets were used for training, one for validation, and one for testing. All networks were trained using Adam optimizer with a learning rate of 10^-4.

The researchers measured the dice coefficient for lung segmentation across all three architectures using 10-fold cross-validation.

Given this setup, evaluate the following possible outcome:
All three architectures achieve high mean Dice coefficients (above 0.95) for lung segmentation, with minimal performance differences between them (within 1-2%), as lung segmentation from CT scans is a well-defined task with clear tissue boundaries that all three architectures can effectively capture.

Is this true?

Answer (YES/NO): YES